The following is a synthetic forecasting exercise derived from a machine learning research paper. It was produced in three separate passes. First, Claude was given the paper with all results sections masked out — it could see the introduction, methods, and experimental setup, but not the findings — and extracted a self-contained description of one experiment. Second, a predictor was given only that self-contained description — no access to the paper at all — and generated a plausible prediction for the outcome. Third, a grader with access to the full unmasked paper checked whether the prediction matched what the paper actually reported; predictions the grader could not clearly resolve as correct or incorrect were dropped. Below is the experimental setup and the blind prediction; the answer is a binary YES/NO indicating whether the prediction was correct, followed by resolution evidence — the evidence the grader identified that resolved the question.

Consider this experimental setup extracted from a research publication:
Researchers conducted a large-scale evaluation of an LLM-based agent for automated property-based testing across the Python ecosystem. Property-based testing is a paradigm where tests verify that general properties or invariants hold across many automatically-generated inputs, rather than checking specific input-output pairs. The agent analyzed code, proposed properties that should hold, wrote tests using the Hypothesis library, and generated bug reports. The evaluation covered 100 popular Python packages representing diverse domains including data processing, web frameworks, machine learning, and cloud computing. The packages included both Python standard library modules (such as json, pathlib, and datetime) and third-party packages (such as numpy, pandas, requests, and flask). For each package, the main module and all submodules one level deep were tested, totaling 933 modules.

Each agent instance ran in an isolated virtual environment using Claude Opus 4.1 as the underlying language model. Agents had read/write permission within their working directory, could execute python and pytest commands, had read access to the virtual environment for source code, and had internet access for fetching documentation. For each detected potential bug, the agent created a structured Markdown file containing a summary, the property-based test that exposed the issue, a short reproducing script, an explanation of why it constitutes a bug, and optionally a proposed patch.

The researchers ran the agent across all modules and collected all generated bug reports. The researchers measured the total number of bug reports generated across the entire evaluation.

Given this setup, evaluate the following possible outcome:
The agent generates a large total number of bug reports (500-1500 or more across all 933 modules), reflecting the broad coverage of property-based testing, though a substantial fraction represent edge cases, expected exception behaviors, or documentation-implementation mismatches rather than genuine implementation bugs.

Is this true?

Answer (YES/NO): YES